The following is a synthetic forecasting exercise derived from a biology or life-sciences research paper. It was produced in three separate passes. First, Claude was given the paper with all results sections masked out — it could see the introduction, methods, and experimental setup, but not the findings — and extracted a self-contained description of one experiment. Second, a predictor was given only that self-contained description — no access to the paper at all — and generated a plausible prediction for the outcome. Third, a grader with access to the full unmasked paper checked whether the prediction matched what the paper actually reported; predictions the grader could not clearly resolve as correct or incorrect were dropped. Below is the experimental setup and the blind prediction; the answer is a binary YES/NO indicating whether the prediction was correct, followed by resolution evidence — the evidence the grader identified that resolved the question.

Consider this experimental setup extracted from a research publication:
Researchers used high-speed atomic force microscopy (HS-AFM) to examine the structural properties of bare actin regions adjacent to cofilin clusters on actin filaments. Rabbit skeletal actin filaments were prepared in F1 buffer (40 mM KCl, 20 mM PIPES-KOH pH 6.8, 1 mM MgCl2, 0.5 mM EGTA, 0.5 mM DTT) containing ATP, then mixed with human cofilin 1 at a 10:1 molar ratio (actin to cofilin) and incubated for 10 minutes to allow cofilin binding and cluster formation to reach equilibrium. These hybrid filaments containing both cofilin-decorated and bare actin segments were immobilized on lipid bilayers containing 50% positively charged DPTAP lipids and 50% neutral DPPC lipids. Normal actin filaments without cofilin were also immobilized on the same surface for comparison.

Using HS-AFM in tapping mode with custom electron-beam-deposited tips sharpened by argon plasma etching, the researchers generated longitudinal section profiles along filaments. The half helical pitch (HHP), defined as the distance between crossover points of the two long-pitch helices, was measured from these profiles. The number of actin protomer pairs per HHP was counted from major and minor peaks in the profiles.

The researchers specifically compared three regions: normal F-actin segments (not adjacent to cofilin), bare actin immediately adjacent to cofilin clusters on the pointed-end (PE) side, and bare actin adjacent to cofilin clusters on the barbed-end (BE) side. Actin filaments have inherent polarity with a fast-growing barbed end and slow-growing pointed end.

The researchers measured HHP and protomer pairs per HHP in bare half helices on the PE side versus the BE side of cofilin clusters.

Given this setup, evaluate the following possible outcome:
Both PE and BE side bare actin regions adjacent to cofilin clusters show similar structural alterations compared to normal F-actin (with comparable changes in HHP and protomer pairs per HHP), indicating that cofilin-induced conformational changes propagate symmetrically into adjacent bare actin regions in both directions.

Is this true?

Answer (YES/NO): NO